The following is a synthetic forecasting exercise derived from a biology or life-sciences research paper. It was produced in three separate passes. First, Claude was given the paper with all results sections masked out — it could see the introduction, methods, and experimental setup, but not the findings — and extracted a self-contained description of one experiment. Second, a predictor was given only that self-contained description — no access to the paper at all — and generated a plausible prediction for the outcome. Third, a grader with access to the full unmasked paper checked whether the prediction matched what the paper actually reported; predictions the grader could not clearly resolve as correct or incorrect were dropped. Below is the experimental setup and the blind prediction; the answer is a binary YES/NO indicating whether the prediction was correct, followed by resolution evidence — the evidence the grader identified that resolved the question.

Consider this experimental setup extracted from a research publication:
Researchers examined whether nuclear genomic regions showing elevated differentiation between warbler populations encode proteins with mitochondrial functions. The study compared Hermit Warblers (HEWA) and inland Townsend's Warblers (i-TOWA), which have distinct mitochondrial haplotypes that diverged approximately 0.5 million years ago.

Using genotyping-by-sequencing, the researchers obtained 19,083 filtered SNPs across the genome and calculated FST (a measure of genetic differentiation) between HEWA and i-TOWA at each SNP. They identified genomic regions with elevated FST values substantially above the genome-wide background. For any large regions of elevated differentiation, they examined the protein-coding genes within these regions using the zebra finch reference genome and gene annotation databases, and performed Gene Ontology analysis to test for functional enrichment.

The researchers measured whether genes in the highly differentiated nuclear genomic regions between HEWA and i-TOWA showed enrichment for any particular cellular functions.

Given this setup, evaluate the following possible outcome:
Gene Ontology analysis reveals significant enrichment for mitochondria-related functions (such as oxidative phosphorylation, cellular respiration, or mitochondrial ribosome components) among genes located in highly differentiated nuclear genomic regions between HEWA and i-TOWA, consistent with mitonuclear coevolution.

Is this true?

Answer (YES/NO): NO